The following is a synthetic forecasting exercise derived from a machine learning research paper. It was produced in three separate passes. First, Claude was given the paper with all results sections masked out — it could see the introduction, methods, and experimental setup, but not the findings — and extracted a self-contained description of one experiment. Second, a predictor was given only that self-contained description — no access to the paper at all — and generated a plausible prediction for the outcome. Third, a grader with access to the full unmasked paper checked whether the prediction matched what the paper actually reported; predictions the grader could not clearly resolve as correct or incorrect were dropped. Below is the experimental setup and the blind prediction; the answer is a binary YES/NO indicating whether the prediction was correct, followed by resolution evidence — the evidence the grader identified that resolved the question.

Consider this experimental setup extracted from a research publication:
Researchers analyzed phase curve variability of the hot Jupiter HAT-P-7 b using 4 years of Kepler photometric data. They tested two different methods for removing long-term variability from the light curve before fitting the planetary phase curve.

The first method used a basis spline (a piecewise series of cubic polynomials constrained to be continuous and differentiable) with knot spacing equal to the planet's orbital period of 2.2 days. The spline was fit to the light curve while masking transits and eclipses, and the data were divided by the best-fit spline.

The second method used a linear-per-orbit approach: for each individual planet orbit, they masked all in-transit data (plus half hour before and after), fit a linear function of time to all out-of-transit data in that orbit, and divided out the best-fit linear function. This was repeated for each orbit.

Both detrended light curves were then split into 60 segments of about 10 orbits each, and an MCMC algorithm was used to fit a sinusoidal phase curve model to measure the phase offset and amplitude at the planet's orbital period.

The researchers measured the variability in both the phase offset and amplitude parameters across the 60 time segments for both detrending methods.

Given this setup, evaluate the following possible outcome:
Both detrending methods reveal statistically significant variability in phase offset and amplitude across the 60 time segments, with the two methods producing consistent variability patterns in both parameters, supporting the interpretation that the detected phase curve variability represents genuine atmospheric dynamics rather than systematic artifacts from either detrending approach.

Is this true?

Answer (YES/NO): NO